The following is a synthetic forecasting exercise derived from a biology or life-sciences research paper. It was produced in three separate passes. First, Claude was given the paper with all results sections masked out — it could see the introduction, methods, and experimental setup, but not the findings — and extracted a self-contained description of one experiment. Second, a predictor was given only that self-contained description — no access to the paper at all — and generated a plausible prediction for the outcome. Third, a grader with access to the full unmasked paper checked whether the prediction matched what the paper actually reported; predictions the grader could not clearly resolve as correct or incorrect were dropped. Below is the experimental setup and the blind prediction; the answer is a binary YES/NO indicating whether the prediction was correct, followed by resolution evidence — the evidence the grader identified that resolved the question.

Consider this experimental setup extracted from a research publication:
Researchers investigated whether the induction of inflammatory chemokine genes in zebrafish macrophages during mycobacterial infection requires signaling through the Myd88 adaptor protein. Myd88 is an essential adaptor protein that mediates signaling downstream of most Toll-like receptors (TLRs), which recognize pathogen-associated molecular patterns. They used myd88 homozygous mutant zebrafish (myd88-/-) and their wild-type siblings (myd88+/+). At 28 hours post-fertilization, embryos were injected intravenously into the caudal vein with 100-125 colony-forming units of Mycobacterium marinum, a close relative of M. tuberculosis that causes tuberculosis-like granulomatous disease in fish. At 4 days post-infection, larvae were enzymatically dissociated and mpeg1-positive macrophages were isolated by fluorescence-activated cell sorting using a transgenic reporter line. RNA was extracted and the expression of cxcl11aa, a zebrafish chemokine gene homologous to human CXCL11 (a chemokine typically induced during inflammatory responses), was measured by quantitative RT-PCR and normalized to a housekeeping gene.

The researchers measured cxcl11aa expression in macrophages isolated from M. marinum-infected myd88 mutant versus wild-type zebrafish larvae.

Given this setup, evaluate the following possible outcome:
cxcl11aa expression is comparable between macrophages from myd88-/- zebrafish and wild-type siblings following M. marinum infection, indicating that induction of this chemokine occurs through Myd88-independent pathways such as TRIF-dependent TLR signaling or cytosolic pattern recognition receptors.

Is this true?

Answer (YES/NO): NO